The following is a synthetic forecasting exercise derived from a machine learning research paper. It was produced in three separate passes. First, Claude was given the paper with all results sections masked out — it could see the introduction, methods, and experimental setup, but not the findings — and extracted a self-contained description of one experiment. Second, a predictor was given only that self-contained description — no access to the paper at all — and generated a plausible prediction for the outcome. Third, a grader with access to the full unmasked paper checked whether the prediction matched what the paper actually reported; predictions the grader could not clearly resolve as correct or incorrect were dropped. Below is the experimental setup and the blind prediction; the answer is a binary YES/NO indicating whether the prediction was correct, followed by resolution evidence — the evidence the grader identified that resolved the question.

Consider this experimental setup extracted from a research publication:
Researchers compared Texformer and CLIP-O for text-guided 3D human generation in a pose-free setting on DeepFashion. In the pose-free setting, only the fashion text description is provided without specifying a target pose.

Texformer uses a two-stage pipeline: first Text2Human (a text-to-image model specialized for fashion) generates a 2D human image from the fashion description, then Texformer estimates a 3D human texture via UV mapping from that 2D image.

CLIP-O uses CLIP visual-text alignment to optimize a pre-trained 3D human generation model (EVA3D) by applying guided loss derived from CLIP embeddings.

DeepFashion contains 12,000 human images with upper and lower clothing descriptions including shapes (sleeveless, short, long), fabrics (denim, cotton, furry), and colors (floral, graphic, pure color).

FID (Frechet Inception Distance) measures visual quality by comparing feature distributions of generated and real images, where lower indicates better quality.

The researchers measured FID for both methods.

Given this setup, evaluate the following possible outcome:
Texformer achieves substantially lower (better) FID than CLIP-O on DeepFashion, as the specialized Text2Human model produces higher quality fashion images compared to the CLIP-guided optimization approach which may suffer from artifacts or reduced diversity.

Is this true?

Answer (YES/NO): NO